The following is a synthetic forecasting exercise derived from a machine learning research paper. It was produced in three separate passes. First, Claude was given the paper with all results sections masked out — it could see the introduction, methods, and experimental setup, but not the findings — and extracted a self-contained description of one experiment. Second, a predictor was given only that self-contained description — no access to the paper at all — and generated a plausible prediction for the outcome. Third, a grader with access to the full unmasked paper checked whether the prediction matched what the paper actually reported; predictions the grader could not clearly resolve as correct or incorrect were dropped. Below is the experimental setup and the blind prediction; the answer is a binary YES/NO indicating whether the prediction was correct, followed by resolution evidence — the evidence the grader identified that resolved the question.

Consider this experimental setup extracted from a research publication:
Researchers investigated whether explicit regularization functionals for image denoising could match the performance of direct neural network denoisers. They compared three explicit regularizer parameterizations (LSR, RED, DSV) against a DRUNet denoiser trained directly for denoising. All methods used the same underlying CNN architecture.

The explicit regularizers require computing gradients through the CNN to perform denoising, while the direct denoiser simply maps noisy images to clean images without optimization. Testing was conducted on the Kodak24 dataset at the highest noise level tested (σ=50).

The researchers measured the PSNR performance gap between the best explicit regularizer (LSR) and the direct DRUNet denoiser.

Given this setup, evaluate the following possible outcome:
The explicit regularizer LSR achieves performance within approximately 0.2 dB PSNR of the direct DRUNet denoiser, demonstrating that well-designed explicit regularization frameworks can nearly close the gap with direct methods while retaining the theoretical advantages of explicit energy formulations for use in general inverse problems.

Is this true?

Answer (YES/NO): YES